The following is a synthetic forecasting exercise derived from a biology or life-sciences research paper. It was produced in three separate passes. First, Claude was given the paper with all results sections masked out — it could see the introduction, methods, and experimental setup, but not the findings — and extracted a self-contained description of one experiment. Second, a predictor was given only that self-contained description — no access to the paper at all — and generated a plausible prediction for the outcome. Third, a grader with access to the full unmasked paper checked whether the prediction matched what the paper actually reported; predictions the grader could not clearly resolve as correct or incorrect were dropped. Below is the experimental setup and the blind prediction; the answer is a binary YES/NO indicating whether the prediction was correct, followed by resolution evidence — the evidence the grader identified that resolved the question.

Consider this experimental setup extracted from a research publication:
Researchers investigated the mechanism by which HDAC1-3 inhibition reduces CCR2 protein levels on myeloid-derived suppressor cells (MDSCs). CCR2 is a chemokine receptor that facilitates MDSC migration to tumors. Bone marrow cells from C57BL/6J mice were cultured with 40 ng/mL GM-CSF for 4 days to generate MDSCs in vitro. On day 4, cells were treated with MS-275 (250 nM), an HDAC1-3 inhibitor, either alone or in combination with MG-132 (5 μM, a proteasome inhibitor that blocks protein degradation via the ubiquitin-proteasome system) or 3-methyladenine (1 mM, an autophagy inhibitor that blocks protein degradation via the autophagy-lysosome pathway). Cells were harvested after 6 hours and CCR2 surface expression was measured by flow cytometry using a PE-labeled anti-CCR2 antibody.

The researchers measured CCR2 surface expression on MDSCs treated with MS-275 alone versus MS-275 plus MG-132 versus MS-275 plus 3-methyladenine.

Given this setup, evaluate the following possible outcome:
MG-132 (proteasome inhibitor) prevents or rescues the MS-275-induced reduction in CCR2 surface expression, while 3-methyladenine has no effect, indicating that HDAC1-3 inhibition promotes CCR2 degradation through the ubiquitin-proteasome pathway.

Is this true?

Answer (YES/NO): YES